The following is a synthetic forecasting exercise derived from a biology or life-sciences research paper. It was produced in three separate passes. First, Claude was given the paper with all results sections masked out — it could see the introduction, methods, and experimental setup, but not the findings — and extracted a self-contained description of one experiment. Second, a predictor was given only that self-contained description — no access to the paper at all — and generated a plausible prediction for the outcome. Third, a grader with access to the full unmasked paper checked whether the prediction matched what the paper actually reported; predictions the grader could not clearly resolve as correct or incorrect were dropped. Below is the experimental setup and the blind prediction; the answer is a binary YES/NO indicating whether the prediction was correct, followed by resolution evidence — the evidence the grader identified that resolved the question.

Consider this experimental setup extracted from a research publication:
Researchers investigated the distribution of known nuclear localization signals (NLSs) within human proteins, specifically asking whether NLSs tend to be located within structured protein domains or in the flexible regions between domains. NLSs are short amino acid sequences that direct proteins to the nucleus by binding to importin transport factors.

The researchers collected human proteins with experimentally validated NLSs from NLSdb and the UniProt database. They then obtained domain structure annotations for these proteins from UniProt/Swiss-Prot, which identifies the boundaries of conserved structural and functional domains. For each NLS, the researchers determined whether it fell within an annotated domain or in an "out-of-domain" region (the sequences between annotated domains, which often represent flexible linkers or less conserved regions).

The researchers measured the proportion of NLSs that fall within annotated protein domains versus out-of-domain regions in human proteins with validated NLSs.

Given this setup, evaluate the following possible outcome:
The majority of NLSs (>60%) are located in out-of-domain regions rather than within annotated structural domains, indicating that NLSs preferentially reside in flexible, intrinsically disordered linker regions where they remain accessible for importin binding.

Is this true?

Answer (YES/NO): NO